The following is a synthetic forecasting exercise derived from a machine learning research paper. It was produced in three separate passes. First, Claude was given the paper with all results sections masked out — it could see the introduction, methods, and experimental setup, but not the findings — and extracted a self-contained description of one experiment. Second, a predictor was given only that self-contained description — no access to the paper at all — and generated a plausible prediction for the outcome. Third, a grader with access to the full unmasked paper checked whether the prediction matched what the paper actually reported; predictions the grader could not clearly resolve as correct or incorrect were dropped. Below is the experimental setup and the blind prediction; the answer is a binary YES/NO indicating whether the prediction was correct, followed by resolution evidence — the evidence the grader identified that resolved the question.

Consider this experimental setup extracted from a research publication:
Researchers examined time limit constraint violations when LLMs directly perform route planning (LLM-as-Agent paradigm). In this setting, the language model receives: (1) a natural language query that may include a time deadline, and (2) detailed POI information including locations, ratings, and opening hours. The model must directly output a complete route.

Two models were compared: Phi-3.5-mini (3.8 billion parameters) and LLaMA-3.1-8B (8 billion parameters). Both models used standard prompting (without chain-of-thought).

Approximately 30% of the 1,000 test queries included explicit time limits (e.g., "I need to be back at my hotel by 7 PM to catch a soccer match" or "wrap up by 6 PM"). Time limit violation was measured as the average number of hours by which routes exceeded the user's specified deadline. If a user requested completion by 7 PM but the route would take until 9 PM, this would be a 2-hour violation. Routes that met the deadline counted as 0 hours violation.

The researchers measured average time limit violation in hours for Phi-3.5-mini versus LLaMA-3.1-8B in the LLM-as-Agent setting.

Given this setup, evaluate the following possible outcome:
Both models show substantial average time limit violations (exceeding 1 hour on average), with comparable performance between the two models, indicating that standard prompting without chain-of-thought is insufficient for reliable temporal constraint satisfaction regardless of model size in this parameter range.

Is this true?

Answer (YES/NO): NO